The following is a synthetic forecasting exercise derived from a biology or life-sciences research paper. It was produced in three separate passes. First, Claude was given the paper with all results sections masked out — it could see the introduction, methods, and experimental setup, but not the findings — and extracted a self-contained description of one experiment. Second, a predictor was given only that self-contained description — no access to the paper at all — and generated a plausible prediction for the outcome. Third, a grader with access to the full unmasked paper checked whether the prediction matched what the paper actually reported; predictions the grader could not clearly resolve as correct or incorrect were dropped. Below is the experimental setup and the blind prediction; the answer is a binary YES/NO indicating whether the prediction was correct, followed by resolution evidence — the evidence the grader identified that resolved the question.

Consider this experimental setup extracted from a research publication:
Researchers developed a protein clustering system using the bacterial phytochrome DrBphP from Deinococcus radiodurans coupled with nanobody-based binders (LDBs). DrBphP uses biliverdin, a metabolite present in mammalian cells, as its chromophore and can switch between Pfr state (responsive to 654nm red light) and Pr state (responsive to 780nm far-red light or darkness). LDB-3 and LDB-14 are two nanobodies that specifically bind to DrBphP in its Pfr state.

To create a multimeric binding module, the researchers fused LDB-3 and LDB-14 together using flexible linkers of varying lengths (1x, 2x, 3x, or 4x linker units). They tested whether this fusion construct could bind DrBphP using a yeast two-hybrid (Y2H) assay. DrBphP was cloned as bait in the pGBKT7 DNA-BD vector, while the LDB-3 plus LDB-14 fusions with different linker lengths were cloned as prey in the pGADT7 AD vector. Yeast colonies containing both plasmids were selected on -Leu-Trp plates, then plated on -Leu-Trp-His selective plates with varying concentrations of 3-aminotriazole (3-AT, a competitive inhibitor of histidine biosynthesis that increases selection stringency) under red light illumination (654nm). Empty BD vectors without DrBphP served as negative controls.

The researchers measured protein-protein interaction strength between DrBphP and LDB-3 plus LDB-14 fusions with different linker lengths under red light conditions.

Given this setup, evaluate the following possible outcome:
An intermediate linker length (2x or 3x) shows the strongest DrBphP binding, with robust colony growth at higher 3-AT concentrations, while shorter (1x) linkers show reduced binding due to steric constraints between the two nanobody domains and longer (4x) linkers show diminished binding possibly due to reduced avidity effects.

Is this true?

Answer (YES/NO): NO